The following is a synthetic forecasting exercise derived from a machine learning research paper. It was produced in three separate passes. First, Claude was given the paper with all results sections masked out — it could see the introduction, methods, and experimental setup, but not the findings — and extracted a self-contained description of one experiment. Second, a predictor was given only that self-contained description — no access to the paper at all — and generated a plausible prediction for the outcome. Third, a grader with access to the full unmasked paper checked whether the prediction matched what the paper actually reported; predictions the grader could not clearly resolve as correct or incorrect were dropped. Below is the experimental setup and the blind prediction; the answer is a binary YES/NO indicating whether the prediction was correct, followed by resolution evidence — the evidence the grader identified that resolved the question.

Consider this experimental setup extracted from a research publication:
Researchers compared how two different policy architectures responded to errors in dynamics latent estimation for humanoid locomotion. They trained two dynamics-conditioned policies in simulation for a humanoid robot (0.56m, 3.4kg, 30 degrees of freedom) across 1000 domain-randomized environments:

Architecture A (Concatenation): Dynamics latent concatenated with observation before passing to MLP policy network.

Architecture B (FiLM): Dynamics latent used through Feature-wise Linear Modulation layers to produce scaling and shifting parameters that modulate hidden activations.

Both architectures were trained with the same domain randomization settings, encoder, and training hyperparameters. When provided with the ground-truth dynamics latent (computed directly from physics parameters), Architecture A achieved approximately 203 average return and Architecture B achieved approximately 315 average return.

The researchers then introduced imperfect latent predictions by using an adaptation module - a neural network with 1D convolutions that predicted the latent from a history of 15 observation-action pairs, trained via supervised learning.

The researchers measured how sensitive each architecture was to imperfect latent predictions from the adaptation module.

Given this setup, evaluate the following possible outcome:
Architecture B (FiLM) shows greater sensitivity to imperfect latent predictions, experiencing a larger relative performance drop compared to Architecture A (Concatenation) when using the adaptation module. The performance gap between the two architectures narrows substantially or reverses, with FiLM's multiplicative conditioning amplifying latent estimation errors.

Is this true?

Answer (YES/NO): YES